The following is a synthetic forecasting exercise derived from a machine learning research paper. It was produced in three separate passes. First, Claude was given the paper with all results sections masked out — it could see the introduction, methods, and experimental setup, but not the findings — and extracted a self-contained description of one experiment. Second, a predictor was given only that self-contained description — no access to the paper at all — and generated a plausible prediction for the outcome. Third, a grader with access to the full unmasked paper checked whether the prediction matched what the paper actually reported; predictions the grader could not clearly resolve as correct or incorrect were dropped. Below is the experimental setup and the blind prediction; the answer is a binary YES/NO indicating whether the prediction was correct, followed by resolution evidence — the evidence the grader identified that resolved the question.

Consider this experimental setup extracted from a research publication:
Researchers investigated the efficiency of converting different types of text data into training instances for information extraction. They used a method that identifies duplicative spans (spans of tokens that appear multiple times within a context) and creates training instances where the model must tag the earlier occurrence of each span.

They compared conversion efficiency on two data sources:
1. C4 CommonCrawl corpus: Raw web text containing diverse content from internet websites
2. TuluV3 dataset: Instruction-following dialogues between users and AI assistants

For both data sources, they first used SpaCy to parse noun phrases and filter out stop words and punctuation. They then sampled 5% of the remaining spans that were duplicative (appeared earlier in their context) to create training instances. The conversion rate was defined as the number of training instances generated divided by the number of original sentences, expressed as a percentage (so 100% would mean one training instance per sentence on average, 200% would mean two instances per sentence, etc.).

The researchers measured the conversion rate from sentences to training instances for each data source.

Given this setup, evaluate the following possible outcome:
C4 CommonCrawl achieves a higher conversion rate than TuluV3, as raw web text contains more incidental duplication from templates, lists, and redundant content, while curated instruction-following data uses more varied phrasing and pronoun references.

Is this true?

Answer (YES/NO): YES